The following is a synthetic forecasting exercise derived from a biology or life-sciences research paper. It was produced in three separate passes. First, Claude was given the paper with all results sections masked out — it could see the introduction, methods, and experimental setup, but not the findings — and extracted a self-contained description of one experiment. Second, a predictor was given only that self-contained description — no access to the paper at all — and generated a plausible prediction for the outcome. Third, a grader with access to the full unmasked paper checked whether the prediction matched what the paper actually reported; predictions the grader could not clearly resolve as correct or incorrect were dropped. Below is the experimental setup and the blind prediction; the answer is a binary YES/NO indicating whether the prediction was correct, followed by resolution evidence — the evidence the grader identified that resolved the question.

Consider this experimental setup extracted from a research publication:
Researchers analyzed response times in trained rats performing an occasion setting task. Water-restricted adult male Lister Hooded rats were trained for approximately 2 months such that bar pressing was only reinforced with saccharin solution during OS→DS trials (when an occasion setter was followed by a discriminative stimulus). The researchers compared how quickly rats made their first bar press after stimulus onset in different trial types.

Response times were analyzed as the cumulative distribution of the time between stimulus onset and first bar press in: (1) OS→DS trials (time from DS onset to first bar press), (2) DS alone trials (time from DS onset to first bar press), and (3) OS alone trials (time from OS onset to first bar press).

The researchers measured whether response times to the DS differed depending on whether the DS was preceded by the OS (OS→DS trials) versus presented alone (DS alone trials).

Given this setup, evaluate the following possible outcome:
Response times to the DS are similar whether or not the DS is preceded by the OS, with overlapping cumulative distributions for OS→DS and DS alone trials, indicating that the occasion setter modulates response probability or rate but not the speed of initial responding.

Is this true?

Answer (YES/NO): NO